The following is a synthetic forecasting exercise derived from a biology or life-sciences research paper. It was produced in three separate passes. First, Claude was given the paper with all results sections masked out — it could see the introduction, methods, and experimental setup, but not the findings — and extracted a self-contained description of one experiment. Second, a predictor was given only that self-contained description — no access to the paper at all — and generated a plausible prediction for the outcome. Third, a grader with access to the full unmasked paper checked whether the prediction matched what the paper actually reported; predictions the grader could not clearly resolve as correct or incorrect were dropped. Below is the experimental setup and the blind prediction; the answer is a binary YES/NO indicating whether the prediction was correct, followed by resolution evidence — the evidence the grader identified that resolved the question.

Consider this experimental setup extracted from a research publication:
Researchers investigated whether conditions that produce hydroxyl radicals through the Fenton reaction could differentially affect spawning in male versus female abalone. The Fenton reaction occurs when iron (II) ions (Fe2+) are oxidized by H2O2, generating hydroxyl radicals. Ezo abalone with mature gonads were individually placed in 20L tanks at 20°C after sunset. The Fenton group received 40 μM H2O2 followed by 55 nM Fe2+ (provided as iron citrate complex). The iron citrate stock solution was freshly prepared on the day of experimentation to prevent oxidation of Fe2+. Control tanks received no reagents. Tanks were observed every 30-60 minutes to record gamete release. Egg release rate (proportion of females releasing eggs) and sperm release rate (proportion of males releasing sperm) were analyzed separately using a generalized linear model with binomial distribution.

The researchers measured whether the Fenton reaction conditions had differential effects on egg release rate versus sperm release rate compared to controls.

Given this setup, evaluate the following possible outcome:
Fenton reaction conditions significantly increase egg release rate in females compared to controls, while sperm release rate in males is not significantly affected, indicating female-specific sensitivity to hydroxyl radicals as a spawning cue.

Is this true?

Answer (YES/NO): YES